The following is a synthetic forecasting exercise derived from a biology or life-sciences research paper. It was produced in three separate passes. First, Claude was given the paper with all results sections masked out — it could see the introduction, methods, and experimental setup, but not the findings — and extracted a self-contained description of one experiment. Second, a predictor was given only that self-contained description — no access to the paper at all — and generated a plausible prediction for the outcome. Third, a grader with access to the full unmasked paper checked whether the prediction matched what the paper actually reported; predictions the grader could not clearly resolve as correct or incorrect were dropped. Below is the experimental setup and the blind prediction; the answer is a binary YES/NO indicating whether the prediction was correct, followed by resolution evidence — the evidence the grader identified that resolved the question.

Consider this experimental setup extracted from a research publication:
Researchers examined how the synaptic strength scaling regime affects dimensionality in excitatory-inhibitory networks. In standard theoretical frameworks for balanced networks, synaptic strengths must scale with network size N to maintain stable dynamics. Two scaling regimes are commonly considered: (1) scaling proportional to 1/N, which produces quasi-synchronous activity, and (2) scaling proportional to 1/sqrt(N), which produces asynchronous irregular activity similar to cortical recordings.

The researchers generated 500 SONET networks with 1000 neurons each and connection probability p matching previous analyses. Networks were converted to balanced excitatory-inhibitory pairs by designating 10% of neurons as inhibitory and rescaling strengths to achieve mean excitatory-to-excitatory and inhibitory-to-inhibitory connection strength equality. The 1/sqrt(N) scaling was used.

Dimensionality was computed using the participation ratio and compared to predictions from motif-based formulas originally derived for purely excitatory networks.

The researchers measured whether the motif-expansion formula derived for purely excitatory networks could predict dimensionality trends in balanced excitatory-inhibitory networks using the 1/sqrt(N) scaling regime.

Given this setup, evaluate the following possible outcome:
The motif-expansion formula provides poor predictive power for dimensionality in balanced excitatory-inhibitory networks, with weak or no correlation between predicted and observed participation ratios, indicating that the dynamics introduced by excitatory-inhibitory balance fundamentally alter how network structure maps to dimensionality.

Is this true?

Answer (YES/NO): NO